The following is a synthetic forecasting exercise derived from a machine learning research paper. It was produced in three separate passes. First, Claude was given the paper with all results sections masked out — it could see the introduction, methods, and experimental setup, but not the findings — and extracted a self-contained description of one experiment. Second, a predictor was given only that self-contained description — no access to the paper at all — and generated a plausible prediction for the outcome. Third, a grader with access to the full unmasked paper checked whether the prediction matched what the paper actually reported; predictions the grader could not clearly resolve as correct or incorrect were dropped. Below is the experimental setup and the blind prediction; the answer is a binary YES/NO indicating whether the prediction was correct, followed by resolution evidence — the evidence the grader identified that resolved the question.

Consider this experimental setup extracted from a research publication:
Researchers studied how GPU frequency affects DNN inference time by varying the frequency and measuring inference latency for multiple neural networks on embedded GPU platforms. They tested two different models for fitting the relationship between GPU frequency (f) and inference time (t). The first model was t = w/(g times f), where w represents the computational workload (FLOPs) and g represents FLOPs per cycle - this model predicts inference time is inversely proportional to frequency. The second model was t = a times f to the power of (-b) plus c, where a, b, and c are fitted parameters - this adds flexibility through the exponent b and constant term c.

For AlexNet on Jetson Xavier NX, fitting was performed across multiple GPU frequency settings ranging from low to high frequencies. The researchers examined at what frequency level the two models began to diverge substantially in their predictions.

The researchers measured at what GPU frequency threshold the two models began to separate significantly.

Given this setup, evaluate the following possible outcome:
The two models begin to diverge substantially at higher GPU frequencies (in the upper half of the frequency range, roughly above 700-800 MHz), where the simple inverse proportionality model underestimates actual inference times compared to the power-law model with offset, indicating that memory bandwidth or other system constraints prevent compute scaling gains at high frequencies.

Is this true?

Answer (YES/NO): NO